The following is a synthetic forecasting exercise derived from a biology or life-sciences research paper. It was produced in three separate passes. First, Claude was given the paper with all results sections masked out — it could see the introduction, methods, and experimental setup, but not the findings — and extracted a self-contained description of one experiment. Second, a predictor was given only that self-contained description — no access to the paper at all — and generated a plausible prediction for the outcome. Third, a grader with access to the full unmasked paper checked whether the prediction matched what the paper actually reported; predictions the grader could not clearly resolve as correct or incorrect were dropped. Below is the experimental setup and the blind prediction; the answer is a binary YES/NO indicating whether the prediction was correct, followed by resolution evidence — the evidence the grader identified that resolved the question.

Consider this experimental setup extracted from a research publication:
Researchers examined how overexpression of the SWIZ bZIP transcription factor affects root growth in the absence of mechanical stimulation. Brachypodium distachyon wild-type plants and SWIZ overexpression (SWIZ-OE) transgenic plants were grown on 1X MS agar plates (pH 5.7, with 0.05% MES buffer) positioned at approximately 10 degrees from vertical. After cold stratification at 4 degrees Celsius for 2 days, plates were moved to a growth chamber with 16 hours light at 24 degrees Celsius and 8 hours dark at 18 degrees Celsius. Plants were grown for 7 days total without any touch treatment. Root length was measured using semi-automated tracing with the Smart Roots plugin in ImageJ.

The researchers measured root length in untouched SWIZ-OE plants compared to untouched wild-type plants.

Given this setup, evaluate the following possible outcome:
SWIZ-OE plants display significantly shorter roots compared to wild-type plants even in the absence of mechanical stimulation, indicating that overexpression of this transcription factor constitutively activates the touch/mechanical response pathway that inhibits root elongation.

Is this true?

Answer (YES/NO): YES